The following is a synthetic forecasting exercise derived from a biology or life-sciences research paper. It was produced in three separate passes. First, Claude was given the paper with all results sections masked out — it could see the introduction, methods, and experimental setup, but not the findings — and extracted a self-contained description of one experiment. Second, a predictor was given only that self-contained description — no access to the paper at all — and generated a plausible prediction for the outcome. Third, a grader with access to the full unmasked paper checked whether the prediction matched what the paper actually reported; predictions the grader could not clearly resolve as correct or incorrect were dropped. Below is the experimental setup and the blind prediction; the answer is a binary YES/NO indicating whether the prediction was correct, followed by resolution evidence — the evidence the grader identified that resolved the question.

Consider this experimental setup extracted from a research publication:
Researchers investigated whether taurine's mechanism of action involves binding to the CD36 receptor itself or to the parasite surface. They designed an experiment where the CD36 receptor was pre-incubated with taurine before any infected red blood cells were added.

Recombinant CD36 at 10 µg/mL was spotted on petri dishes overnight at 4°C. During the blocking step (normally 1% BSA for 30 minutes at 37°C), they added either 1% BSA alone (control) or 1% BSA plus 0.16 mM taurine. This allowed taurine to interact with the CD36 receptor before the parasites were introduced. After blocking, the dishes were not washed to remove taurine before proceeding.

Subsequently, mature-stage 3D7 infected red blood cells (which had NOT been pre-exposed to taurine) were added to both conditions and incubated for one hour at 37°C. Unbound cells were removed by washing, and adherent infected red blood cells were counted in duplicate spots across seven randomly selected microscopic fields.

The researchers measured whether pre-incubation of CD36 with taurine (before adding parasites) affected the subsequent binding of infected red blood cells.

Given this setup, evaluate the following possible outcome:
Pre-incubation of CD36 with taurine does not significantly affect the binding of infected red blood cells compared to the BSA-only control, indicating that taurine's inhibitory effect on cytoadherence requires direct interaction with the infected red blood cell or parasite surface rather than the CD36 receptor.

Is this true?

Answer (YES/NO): YES